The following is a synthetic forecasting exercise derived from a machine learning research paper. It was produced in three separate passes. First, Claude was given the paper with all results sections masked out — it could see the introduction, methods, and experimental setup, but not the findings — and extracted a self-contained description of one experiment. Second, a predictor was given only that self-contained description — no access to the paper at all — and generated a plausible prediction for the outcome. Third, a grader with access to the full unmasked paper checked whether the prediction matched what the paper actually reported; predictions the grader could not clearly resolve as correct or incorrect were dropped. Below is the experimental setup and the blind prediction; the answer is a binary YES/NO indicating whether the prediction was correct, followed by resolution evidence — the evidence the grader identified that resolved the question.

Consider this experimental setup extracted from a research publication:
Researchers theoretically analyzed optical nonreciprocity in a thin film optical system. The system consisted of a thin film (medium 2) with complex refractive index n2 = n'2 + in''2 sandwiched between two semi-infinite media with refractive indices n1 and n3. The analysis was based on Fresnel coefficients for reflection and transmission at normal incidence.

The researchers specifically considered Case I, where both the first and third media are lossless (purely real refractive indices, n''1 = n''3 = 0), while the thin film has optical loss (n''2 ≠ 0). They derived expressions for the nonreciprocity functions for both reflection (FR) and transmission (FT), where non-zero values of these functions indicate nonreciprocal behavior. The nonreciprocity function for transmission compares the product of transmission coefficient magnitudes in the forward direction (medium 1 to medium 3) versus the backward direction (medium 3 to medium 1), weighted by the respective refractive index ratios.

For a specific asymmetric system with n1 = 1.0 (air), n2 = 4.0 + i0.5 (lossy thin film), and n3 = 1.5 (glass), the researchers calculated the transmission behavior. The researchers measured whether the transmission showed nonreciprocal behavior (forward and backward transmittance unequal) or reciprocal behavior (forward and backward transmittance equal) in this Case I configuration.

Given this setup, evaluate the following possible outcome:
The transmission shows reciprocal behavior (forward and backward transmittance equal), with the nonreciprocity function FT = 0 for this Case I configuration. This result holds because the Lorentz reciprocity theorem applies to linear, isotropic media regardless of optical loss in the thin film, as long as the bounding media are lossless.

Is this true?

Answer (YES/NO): YES